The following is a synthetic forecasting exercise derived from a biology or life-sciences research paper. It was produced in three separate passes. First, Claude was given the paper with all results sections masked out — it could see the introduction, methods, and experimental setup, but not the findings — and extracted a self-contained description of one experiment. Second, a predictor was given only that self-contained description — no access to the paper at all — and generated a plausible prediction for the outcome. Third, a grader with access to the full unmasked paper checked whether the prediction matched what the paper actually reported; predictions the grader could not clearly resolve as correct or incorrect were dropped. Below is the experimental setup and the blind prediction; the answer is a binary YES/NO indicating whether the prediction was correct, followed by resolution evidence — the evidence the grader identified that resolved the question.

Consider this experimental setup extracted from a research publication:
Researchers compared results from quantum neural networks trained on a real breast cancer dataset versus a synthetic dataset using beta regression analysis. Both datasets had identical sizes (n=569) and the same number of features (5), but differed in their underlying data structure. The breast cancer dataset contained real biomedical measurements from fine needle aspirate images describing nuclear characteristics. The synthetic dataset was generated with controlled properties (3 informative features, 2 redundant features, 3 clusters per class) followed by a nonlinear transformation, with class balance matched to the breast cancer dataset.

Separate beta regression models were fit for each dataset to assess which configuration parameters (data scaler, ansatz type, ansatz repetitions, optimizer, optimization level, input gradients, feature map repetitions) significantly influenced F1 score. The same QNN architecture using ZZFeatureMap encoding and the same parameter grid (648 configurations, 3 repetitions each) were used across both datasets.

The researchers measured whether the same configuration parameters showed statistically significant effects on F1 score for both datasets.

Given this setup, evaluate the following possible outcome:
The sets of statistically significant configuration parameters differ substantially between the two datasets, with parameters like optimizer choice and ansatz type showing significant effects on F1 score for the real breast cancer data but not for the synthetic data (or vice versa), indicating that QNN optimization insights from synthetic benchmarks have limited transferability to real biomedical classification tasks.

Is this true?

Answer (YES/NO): NO